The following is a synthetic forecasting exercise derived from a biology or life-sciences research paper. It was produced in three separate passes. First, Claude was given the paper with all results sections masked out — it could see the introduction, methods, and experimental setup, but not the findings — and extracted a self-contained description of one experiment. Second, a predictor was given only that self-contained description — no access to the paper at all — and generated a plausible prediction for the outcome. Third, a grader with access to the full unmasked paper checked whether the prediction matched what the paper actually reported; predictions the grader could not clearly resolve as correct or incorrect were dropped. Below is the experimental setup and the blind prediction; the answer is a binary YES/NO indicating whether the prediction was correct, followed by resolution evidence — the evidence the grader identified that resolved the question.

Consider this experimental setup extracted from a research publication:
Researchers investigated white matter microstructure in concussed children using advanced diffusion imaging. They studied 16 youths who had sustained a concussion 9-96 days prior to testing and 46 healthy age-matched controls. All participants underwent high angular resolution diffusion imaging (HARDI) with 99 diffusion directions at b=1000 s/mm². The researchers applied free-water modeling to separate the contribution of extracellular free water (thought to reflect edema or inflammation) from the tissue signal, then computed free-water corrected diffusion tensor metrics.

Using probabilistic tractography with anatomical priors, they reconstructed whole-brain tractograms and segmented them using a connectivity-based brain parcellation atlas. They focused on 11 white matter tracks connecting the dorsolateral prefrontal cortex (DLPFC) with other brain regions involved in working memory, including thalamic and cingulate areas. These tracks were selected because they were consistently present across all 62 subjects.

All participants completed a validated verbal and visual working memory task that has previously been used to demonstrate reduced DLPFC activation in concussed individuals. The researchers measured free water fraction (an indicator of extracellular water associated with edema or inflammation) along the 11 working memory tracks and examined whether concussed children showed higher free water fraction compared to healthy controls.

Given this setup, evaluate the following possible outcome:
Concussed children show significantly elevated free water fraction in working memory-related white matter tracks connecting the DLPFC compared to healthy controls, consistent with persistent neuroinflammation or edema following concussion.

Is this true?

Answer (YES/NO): NO